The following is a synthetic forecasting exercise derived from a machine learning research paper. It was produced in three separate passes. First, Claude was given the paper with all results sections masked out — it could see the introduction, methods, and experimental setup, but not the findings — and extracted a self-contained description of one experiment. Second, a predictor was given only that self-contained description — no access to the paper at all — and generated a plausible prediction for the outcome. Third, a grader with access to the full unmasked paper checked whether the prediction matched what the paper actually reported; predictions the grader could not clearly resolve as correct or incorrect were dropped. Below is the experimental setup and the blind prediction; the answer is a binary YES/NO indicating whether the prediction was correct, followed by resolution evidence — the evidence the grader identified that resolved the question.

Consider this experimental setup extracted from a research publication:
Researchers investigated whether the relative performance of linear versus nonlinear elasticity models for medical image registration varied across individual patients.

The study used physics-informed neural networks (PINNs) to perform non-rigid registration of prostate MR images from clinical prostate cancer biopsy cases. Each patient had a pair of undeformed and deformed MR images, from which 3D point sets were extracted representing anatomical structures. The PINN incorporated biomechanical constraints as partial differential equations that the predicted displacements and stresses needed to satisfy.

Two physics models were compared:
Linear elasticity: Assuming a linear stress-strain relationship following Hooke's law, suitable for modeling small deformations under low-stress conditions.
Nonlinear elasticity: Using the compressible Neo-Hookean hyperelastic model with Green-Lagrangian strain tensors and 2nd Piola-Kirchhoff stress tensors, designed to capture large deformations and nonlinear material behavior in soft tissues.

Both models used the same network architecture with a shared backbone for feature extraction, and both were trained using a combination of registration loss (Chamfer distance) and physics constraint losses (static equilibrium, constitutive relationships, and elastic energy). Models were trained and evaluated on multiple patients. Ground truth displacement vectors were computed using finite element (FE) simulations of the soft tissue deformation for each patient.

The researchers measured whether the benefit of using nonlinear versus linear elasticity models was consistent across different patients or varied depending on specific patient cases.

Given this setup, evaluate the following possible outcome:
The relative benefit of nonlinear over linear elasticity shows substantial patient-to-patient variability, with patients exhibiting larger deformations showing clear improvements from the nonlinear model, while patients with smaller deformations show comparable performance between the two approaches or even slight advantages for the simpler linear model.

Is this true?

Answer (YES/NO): NO